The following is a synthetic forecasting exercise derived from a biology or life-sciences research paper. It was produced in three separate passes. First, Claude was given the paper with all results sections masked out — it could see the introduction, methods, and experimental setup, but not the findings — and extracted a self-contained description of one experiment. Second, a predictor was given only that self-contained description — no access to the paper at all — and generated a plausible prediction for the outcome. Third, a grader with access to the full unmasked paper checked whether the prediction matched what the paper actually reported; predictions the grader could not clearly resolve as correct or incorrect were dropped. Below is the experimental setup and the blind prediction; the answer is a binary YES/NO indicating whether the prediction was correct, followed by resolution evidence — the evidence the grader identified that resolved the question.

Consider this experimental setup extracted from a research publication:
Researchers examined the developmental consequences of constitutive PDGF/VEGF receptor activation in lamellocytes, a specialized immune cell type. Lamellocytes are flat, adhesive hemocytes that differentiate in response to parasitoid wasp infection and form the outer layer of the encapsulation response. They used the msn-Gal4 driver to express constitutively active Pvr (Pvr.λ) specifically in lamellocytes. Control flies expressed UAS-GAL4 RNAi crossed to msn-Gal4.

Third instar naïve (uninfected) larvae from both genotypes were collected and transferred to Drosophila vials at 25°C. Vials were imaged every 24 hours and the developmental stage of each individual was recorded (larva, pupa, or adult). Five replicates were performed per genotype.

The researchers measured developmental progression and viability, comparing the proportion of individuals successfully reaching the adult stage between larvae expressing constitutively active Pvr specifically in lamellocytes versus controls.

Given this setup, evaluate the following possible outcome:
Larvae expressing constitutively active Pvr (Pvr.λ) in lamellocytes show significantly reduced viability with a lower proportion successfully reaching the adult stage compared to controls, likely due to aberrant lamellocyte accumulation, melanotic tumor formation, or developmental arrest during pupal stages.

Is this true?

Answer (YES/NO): YES